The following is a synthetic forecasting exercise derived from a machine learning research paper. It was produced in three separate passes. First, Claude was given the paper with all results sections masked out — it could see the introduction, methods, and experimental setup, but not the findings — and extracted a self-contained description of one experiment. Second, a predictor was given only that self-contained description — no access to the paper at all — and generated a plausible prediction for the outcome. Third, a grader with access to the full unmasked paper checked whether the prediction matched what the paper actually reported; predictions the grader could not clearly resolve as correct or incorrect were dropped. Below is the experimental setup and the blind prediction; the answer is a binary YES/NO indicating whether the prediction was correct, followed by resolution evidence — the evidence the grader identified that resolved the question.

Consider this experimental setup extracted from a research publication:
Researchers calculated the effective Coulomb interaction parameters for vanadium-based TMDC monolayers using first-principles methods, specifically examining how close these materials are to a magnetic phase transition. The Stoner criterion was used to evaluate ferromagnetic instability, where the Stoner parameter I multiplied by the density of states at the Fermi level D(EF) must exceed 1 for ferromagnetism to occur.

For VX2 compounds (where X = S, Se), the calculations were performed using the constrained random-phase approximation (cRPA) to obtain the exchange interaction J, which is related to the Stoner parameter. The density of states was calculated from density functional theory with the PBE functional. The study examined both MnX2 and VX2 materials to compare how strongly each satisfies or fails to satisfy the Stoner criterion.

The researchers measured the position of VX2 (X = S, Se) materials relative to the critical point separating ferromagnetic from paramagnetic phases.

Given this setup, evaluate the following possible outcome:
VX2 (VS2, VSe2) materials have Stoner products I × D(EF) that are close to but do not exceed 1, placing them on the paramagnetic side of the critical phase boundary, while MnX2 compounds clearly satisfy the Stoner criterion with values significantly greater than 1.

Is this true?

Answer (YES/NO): NO